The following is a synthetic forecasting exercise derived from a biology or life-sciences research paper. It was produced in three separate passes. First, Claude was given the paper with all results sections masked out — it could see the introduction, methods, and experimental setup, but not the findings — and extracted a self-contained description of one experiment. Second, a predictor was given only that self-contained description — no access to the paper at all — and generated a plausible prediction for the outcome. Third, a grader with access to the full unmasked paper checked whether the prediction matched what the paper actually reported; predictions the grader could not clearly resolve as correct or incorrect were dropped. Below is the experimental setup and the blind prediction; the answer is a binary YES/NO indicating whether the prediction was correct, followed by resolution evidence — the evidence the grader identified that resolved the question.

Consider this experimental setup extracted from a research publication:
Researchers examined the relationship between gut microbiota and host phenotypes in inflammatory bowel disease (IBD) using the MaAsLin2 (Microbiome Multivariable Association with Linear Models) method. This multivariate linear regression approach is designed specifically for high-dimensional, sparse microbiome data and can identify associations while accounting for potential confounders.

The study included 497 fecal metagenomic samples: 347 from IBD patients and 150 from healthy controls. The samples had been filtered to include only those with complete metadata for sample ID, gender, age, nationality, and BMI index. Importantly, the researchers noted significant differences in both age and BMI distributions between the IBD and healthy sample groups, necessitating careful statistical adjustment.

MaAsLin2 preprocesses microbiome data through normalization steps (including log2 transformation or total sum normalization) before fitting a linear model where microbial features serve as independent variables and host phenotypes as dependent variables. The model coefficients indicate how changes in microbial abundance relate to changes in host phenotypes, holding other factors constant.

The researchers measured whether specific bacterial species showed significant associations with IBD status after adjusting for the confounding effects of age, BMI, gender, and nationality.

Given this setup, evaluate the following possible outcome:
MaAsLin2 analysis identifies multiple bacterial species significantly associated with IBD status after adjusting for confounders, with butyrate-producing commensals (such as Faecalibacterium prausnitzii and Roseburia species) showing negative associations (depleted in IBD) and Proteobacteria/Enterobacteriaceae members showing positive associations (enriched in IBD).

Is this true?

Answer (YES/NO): NO